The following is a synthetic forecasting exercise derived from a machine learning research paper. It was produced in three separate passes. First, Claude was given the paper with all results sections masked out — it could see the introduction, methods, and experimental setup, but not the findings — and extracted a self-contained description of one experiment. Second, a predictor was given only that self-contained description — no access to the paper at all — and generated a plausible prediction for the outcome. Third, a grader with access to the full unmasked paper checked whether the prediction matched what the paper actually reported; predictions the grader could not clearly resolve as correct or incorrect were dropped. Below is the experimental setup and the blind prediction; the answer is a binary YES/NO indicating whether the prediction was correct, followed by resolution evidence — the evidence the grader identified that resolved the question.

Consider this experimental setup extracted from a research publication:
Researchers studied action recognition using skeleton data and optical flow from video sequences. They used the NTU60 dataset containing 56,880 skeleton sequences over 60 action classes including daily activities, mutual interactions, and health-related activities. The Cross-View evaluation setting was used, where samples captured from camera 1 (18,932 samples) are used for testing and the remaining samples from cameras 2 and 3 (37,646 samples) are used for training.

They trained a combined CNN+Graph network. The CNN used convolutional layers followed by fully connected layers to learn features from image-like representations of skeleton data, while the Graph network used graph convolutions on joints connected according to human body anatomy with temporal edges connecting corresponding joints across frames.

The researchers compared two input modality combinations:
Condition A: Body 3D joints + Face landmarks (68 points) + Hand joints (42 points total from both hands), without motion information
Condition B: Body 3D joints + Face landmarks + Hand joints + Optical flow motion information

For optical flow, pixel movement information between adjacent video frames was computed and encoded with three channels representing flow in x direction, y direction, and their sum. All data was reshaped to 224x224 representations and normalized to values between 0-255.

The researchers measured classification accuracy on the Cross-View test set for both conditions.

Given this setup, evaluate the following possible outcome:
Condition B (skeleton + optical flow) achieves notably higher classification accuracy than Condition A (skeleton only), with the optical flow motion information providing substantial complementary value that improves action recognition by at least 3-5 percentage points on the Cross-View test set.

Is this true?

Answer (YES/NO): YES